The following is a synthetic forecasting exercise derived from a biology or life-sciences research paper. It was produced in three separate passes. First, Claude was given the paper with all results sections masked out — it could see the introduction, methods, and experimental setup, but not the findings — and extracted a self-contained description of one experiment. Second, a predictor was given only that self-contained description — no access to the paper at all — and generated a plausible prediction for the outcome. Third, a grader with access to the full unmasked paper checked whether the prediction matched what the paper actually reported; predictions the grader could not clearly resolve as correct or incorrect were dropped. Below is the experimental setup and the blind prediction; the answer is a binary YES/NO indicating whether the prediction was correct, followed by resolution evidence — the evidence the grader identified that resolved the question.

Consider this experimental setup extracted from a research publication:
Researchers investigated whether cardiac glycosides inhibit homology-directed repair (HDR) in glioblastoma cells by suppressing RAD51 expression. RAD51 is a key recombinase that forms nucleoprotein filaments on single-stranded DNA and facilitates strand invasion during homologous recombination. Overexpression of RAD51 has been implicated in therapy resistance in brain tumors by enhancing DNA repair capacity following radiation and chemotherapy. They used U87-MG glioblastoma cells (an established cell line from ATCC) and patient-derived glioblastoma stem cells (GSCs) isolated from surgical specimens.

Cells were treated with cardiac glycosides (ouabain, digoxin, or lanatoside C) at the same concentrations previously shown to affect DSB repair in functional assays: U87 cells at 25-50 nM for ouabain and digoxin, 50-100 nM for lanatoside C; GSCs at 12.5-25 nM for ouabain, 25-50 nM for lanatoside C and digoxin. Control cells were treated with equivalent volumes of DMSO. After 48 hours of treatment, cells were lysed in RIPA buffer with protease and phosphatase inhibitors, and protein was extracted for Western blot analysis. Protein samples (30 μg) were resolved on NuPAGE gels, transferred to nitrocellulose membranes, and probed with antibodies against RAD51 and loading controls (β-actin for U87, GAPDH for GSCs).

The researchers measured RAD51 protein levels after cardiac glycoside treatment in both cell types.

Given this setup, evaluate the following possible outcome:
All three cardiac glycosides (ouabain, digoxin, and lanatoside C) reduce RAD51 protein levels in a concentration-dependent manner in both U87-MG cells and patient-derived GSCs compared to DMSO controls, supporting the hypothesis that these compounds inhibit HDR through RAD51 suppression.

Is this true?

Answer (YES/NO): YES